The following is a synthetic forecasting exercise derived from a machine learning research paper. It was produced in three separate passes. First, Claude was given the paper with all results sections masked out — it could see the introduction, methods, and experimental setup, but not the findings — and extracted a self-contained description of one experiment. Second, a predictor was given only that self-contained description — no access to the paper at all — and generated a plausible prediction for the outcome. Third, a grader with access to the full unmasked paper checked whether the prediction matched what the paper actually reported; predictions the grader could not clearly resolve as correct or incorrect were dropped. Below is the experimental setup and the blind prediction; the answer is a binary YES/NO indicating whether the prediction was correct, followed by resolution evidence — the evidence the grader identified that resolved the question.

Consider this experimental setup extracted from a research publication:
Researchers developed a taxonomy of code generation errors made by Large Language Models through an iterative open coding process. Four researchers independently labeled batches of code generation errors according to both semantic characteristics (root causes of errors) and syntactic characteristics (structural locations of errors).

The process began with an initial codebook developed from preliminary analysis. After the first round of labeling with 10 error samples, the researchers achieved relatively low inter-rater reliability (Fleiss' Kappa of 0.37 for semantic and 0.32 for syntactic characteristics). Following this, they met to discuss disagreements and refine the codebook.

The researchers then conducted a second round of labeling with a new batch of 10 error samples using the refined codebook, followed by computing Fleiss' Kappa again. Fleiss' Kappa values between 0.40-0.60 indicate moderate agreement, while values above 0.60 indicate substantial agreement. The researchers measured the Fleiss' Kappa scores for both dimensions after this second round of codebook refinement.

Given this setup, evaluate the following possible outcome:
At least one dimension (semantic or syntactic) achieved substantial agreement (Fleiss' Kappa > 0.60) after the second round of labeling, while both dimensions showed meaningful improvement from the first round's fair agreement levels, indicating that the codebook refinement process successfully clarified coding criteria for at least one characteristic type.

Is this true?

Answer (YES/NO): YES